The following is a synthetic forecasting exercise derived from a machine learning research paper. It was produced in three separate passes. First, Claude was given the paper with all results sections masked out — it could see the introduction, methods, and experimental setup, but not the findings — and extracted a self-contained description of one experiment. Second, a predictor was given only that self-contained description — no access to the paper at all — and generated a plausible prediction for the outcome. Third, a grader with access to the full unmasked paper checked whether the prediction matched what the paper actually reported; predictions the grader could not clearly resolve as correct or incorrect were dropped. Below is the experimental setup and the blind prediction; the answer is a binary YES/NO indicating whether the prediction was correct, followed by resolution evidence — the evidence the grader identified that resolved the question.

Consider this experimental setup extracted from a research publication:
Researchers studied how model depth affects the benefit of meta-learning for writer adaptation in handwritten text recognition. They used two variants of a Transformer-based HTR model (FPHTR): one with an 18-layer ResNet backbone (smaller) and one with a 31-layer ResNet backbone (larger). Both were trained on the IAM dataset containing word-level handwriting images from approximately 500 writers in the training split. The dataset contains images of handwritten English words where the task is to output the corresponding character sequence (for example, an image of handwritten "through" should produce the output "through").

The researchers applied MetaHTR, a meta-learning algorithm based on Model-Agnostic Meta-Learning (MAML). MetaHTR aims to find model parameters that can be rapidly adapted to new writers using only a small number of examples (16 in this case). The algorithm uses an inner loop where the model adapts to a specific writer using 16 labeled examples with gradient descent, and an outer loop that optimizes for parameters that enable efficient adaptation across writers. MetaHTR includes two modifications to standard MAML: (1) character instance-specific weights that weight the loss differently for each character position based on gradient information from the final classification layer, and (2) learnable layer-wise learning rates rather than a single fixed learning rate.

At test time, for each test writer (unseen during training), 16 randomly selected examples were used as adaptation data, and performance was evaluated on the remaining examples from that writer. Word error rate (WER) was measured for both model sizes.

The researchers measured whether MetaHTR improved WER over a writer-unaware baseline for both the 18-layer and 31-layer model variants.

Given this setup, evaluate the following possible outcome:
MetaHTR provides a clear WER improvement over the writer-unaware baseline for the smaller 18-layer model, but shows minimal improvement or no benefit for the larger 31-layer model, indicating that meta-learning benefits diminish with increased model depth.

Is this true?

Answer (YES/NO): NO